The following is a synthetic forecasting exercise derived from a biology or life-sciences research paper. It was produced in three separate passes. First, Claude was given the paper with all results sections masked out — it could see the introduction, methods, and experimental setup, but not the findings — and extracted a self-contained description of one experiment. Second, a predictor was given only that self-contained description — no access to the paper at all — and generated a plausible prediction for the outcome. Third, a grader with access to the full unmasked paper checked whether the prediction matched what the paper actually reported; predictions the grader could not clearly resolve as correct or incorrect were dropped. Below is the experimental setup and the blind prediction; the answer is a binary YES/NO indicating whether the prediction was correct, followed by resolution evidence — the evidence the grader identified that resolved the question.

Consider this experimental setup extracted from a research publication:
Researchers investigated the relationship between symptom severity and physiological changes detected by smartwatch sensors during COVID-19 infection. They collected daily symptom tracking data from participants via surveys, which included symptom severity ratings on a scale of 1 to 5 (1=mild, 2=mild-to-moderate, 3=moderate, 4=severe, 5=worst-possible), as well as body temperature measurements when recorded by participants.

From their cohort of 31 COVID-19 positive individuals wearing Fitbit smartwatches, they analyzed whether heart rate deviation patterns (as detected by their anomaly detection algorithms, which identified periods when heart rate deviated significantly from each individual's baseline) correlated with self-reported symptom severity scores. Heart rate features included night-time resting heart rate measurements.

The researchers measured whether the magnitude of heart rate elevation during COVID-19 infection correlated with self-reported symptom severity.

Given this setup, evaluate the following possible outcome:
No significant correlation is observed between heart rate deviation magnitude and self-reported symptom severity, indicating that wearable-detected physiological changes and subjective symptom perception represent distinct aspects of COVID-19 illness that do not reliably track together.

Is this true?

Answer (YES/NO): YES